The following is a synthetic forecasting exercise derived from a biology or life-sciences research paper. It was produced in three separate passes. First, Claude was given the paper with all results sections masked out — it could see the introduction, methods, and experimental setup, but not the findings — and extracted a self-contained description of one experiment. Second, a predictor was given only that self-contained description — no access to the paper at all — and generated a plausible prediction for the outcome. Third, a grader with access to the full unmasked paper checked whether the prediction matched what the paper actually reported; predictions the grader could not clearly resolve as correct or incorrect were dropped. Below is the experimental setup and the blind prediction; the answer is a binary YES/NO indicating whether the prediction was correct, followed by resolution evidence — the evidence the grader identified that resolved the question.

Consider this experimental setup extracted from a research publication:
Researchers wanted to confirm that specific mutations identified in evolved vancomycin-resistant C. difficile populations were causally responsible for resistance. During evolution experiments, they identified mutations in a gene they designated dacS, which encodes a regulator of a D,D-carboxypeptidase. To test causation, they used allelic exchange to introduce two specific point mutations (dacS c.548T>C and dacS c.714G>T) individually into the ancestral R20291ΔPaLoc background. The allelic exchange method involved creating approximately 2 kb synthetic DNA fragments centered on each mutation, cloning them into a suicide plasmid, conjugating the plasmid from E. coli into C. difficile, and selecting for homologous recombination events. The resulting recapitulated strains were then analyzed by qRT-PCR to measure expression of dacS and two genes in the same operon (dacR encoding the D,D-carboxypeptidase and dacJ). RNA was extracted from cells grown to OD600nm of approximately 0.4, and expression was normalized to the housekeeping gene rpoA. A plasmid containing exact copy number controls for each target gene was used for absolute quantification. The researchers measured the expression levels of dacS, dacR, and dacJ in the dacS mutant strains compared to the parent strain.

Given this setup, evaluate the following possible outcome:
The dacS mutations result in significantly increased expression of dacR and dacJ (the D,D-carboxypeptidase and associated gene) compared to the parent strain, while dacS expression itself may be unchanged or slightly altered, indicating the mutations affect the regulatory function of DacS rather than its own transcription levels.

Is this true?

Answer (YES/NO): NO